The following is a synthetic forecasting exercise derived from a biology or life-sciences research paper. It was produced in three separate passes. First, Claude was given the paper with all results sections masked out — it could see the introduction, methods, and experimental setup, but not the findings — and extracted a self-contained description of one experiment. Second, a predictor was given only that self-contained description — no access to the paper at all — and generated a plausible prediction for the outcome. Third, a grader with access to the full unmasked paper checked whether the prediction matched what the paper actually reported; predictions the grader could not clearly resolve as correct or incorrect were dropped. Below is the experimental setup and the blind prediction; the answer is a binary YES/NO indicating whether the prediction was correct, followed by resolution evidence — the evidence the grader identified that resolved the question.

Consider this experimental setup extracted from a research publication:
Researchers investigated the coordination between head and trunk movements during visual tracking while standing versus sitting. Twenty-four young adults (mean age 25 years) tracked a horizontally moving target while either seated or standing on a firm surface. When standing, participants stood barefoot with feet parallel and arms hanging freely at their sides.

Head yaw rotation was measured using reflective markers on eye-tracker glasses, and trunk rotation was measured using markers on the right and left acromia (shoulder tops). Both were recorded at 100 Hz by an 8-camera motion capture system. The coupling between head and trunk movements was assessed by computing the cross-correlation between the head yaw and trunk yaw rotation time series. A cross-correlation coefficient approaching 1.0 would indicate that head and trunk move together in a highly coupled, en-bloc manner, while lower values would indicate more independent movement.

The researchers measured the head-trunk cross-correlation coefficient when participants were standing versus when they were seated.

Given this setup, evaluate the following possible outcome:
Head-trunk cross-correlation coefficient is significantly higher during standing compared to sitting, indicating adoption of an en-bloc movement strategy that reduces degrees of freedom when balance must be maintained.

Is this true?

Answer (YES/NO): YES